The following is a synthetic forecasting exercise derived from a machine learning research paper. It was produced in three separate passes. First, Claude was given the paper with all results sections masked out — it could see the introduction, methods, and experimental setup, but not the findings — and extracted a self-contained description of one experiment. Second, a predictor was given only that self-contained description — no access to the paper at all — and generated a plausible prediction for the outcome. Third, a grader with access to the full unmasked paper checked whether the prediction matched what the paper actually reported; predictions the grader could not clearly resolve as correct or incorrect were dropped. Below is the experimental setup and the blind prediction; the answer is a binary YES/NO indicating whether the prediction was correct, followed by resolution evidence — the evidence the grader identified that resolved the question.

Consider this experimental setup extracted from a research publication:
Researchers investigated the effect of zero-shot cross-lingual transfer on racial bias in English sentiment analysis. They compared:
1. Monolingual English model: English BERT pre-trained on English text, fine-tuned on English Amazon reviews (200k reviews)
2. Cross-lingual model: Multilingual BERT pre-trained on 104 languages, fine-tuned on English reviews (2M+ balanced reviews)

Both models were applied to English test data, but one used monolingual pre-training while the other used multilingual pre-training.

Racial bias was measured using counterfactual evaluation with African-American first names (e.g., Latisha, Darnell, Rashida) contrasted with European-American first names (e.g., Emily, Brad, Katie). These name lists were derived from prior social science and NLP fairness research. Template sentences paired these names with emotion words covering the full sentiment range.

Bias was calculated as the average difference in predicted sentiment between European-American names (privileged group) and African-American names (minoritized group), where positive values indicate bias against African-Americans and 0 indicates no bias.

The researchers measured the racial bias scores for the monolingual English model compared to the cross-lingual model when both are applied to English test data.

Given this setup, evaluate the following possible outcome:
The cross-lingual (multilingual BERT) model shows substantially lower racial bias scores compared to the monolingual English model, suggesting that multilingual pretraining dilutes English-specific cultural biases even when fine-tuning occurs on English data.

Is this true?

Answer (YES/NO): NO